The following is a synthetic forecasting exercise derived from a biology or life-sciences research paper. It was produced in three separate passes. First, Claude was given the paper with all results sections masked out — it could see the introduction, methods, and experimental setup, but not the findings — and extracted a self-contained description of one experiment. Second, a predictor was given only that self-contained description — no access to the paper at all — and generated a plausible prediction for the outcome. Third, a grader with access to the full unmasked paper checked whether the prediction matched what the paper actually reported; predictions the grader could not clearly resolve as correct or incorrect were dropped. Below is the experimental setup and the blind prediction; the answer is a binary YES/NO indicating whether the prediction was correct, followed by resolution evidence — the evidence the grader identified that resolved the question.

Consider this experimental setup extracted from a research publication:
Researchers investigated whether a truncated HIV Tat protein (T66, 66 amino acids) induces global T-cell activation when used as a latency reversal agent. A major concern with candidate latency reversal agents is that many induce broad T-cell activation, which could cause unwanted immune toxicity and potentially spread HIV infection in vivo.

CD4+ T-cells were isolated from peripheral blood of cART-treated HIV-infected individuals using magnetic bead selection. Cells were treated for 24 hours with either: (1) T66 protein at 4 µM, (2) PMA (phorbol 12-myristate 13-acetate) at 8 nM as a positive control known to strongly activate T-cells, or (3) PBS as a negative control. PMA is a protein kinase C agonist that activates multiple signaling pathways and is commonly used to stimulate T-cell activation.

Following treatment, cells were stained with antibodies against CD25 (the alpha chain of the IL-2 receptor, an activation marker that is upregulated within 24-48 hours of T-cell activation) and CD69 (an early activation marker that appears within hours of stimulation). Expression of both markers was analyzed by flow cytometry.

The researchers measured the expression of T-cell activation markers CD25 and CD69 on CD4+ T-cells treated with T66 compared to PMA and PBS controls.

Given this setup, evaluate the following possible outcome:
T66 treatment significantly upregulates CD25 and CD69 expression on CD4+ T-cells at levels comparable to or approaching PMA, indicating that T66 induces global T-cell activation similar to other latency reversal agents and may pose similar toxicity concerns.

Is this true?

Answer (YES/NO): NO